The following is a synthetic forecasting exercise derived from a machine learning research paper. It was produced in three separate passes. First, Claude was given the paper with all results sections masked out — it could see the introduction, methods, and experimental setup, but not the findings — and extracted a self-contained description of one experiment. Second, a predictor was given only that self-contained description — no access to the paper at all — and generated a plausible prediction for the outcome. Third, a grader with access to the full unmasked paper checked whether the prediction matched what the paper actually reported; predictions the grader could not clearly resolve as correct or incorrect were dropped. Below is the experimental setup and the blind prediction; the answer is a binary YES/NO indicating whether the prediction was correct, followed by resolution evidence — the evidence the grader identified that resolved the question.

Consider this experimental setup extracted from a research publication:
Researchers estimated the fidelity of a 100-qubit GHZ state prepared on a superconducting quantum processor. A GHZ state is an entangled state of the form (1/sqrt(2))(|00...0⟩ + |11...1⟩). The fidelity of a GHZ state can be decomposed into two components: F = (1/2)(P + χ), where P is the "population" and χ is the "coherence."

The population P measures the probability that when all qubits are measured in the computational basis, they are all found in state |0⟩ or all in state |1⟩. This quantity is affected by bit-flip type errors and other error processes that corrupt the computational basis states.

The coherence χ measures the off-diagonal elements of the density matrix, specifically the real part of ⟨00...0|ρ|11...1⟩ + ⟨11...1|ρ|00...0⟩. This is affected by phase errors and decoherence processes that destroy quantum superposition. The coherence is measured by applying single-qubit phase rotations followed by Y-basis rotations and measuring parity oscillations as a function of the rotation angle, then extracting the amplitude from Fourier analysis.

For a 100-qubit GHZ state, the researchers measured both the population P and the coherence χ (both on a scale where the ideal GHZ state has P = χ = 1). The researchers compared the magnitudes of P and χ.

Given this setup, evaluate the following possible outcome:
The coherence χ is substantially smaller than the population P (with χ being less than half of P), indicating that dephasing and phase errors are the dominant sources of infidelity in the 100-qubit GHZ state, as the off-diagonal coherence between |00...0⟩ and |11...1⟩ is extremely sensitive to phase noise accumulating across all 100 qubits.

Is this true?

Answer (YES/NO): NO